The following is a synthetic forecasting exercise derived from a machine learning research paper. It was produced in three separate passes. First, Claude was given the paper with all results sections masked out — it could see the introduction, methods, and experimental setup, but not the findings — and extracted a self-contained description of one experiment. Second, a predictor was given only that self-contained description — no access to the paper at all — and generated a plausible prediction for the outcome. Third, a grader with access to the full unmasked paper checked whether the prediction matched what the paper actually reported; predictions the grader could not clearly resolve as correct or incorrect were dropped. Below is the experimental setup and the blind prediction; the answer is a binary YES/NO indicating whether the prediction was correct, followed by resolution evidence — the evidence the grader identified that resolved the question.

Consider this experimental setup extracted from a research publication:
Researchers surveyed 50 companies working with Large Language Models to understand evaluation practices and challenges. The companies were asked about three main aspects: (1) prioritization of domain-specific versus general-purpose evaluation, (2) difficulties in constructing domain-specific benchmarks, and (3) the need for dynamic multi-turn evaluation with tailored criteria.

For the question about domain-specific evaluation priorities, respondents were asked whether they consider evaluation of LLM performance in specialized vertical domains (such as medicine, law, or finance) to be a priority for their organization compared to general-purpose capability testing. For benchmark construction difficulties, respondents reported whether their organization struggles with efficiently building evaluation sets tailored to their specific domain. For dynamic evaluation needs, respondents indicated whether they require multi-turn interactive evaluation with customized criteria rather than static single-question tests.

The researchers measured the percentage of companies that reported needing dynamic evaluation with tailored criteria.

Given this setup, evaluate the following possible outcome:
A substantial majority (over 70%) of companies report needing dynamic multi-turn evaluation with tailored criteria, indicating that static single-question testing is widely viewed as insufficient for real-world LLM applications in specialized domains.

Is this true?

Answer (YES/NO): YES